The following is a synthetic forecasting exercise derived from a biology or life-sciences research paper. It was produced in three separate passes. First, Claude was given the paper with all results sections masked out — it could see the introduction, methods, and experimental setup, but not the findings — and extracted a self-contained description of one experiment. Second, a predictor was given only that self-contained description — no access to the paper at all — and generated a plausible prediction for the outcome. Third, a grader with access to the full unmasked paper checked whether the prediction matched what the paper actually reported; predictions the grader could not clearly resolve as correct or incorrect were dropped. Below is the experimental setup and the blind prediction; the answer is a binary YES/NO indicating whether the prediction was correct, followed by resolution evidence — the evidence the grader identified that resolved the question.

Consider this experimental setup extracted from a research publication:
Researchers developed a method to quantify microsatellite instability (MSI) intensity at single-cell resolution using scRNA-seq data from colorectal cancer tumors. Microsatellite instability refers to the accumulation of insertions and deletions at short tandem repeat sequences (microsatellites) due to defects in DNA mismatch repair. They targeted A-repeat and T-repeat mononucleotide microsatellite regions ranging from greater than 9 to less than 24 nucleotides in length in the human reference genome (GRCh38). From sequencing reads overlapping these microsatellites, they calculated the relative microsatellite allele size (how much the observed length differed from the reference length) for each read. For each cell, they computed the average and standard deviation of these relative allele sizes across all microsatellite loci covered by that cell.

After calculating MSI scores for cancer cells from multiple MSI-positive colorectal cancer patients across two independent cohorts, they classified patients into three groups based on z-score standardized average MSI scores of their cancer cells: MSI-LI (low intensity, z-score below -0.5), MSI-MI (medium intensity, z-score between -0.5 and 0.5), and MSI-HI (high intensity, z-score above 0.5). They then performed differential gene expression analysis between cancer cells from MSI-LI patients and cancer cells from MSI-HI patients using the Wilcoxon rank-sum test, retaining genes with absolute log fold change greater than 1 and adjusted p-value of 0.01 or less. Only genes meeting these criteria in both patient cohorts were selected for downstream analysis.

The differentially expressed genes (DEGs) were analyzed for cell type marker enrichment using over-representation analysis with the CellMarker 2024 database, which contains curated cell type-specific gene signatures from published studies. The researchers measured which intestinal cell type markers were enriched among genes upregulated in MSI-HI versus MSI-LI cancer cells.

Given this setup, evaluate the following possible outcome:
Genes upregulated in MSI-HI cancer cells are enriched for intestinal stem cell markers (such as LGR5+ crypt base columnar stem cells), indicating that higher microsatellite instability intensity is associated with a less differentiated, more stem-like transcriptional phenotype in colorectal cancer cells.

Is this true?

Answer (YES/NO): YES